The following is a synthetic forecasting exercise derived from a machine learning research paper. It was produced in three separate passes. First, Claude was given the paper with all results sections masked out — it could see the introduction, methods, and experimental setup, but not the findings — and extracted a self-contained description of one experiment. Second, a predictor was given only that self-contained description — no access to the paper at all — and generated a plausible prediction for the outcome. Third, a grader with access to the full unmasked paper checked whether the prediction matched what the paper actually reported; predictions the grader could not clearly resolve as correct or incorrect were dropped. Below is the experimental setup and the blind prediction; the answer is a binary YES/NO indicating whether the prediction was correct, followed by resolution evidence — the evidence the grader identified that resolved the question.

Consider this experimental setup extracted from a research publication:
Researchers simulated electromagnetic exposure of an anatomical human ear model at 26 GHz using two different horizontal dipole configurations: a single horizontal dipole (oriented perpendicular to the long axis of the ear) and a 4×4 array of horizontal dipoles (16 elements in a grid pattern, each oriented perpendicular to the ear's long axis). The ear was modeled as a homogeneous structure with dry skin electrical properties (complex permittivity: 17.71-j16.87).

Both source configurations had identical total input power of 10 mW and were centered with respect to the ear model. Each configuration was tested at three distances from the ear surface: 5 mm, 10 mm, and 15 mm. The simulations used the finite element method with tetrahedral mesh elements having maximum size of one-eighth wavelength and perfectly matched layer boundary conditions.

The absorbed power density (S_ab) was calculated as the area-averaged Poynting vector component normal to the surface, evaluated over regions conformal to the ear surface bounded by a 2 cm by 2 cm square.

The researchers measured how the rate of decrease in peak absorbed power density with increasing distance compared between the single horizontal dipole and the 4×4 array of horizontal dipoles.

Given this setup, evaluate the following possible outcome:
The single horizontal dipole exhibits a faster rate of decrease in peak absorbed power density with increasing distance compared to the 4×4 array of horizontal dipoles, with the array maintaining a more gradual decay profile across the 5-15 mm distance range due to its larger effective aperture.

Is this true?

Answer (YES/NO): NO